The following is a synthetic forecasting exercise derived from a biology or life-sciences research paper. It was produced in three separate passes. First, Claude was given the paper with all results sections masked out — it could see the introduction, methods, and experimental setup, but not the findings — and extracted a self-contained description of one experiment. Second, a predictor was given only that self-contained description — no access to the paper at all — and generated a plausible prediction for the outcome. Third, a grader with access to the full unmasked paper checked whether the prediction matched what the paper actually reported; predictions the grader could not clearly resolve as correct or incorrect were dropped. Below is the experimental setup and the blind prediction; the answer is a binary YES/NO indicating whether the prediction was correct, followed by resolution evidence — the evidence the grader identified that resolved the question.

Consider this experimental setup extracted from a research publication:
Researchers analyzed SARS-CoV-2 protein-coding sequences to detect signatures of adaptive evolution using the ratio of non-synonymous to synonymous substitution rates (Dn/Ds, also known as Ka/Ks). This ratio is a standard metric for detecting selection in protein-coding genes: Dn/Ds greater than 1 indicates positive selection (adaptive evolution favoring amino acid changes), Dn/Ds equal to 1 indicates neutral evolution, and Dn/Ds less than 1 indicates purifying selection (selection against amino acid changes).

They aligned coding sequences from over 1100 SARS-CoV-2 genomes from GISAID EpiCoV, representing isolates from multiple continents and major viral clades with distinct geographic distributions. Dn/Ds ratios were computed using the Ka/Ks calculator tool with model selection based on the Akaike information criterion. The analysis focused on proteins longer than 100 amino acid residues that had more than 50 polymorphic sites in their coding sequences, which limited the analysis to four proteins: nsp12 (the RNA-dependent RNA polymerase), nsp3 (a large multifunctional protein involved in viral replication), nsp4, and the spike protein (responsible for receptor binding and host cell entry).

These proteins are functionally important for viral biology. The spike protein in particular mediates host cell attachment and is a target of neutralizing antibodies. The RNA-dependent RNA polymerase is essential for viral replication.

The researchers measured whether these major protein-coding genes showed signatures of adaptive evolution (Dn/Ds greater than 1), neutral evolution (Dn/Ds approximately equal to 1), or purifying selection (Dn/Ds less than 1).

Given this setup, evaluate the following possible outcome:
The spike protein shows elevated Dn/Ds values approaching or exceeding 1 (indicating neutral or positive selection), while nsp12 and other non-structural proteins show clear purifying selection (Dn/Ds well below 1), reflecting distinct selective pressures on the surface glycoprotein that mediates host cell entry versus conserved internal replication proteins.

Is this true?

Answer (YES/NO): NO